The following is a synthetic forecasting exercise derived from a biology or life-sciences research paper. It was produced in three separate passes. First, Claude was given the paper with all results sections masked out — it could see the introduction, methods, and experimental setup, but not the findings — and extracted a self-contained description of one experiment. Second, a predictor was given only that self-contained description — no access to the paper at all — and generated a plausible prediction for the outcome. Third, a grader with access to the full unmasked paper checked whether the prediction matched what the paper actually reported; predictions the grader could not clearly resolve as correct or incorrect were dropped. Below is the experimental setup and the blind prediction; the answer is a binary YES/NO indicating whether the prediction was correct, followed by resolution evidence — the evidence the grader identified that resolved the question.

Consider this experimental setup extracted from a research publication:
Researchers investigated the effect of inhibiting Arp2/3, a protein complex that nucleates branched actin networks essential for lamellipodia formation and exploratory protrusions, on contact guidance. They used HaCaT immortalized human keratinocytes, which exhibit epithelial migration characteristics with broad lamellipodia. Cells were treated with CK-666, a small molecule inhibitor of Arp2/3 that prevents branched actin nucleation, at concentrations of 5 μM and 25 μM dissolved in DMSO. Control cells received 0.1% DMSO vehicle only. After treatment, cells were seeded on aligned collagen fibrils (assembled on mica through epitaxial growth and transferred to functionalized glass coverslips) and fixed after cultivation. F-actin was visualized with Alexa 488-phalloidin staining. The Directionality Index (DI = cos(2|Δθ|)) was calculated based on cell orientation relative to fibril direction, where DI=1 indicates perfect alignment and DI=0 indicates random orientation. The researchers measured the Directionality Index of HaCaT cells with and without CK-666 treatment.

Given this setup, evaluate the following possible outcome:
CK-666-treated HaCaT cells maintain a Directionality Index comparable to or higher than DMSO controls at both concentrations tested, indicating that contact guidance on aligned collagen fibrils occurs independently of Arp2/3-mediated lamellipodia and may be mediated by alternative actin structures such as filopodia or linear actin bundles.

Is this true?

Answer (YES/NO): NO